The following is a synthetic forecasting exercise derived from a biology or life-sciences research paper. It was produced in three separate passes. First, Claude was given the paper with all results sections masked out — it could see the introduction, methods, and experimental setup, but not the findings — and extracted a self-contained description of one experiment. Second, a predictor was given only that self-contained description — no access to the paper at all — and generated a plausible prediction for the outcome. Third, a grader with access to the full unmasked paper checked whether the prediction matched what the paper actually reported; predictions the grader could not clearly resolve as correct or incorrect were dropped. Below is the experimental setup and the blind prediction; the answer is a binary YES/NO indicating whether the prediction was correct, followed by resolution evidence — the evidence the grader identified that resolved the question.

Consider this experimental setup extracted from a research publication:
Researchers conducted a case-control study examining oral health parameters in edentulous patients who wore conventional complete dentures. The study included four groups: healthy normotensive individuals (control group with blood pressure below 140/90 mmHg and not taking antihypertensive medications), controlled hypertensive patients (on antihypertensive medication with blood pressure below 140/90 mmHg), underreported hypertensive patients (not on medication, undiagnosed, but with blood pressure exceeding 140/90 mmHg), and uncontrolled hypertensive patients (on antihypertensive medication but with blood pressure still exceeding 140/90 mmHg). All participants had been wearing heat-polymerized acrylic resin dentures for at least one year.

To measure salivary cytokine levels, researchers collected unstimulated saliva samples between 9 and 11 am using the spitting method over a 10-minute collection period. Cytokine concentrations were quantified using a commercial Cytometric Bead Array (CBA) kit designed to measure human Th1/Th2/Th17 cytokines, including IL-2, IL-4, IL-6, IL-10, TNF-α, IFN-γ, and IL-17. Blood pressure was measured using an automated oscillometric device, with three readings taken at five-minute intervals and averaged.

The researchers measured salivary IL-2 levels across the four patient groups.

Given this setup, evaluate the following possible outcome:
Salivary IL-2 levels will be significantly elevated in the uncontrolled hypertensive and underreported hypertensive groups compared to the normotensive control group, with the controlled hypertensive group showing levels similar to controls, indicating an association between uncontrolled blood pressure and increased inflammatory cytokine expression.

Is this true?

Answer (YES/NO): NO